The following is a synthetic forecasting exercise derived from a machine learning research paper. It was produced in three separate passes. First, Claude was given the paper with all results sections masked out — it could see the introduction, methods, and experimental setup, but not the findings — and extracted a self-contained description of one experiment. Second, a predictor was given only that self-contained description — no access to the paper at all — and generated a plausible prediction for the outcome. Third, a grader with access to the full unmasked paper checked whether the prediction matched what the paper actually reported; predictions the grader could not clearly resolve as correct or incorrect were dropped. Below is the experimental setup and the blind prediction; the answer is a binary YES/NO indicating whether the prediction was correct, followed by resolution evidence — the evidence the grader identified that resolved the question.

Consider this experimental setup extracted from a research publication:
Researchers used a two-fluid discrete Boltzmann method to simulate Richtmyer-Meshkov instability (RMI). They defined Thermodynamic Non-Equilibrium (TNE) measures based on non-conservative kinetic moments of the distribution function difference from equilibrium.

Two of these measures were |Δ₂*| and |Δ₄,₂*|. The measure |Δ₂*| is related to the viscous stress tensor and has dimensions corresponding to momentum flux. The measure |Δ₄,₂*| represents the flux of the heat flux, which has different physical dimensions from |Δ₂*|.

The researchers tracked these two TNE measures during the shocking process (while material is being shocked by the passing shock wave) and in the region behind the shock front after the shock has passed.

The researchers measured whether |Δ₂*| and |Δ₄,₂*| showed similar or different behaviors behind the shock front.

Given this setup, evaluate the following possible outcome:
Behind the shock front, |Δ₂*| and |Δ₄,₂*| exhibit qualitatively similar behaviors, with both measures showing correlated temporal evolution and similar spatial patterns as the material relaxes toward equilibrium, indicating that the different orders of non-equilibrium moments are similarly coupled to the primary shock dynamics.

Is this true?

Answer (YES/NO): YES